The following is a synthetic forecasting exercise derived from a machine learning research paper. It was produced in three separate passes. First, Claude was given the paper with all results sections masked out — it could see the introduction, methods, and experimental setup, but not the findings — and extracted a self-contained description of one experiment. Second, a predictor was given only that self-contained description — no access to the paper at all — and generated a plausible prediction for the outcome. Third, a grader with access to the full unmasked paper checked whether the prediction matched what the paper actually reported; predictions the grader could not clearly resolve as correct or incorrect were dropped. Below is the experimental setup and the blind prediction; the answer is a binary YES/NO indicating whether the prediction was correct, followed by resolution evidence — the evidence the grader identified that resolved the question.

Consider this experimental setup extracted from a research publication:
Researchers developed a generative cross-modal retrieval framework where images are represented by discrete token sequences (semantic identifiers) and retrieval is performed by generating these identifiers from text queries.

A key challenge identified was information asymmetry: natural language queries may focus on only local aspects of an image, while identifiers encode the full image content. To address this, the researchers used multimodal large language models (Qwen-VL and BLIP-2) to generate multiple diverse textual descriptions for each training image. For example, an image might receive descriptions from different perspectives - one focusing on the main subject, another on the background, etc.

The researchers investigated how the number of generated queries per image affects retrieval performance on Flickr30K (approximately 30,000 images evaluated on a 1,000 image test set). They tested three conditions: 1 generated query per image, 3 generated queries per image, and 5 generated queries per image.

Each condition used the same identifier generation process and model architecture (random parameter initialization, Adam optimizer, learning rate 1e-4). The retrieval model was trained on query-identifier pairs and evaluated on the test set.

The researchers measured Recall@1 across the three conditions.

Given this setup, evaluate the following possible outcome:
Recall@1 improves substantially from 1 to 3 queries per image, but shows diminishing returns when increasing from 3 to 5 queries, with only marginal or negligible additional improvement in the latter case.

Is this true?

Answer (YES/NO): NO